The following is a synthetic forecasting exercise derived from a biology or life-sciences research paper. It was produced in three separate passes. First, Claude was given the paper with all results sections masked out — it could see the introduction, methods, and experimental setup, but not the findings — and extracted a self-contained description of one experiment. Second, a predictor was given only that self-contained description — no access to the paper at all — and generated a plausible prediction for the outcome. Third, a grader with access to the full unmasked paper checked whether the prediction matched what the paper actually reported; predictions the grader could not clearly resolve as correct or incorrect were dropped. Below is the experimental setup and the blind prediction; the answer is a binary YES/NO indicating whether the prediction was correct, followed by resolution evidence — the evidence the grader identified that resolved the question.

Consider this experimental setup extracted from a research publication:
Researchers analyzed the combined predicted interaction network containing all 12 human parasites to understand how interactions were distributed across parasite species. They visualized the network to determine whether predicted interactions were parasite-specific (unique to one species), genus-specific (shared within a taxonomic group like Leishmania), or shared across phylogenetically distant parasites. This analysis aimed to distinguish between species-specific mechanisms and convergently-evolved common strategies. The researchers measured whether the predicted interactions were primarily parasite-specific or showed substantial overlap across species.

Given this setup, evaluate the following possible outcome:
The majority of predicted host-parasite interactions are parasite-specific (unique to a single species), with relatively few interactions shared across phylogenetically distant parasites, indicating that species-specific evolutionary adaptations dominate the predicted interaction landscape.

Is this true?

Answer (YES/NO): NO